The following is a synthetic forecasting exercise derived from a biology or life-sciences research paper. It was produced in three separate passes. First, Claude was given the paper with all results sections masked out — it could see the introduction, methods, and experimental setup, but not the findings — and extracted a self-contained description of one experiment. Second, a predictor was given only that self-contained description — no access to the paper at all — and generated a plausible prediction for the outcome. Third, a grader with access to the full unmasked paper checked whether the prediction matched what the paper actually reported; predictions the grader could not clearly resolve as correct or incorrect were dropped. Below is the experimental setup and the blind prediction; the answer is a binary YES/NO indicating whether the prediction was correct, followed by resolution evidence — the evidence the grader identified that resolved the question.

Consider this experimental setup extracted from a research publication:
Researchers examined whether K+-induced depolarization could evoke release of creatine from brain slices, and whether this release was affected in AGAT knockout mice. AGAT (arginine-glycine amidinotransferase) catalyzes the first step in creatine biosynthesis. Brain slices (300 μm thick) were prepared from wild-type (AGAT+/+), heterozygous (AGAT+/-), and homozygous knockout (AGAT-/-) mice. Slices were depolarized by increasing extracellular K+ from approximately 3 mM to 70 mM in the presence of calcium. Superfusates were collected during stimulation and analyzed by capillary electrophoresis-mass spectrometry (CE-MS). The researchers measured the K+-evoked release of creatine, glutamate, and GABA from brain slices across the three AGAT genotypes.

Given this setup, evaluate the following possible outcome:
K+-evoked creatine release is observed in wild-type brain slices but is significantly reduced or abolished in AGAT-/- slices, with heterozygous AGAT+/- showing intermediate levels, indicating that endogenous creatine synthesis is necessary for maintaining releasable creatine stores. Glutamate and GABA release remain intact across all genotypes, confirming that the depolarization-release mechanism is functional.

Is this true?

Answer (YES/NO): YES